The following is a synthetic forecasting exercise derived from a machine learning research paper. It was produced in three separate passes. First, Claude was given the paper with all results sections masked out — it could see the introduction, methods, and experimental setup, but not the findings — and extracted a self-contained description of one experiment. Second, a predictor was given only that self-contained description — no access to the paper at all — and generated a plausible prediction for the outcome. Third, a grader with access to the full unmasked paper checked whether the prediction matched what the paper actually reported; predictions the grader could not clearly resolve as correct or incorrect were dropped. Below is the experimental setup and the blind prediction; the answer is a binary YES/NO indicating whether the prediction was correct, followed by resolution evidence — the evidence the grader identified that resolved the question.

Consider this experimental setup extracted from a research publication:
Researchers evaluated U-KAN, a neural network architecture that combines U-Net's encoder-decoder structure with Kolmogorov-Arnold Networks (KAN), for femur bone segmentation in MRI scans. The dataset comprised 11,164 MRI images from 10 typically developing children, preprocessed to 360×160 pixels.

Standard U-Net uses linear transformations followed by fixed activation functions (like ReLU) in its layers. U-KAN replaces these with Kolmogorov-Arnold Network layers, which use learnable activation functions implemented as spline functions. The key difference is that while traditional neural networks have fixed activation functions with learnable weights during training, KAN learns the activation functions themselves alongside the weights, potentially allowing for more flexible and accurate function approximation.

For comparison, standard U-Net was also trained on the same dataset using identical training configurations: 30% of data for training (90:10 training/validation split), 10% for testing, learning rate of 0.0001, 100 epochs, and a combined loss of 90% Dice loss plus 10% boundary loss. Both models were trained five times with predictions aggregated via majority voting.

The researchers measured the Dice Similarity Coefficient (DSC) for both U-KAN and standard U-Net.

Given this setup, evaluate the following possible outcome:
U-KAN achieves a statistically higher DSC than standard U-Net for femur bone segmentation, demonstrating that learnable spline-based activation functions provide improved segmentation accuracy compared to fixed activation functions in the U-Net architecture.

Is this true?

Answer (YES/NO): NO